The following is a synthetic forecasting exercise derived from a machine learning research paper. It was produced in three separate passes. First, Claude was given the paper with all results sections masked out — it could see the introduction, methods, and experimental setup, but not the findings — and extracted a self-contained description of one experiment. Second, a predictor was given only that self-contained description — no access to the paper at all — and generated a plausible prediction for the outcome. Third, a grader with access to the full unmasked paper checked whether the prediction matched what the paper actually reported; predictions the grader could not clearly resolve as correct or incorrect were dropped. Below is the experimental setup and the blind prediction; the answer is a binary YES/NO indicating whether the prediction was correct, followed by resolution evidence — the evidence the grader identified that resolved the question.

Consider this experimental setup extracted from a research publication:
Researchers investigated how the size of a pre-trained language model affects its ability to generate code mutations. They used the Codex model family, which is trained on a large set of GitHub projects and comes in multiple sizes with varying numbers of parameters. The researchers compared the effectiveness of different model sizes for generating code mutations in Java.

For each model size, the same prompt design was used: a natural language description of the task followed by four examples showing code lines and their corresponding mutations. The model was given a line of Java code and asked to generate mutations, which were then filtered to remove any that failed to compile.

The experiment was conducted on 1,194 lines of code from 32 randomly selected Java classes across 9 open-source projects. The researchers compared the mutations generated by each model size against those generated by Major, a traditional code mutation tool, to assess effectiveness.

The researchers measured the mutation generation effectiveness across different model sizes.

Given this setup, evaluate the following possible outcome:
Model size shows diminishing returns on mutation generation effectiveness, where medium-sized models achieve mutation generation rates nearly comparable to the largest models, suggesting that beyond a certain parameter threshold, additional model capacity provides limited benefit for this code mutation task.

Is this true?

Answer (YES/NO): NO